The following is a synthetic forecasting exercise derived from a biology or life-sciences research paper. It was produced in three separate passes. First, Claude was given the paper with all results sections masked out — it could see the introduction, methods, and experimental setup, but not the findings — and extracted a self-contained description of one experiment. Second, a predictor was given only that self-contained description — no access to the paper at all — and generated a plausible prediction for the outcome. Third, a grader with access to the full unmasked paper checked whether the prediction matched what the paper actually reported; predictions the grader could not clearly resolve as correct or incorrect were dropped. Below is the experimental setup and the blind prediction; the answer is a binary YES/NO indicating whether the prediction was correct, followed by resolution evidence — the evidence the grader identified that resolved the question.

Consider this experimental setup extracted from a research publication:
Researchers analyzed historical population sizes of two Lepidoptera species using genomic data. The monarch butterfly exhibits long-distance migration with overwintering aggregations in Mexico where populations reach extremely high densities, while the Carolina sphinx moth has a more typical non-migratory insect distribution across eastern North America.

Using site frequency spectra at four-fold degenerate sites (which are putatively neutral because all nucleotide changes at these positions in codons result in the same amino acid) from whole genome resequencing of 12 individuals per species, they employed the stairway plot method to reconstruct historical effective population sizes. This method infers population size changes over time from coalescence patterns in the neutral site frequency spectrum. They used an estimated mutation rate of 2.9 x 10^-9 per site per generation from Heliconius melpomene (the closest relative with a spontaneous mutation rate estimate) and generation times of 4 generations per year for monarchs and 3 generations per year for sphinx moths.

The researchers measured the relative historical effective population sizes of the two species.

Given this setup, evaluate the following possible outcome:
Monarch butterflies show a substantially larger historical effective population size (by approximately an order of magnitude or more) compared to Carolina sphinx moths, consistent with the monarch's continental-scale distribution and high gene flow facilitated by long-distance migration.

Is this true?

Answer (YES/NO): NO